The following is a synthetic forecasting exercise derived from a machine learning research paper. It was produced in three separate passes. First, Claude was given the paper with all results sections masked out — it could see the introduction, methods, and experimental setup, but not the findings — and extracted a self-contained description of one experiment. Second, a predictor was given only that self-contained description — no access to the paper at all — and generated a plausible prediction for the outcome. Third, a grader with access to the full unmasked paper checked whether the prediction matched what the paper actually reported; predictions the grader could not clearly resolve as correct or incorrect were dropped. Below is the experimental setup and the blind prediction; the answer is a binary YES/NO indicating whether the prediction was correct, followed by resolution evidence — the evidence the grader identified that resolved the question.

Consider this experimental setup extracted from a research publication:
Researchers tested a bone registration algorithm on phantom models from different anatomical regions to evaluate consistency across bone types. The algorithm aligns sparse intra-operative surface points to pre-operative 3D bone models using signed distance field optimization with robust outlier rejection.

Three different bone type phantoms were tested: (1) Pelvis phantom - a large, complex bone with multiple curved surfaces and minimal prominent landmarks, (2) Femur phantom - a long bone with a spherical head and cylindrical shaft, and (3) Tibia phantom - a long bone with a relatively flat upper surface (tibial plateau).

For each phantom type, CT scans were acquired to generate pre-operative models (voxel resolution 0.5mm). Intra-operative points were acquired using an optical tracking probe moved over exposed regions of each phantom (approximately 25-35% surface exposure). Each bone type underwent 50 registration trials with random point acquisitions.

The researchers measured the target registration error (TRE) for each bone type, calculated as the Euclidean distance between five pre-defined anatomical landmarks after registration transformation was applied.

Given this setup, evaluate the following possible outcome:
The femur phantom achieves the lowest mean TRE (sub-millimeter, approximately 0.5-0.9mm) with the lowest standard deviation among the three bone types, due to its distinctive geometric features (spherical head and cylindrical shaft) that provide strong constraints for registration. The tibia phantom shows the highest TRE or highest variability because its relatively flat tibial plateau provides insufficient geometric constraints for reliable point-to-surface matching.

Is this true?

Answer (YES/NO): NO